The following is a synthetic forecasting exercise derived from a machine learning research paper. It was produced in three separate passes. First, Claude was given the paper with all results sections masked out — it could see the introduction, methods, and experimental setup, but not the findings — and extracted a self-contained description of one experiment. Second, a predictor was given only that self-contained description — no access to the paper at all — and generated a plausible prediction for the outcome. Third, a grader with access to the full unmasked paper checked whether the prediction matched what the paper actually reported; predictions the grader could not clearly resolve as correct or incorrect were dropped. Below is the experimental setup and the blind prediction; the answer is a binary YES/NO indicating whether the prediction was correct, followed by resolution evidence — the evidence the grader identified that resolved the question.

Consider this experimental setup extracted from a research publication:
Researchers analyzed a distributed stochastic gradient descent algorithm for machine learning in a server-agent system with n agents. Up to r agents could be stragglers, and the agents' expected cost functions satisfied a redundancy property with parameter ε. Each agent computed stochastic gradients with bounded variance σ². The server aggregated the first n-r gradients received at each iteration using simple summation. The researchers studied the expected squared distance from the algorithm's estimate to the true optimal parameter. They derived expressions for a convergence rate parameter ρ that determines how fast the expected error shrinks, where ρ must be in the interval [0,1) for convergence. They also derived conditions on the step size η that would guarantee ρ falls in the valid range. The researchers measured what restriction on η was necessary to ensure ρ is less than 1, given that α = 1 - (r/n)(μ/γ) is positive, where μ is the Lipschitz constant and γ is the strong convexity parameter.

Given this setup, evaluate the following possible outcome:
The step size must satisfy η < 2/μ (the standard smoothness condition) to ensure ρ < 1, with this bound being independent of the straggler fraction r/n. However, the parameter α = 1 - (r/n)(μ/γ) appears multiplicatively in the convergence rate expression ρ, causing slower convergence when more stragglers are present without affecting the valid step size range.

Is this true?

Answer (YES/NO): NO